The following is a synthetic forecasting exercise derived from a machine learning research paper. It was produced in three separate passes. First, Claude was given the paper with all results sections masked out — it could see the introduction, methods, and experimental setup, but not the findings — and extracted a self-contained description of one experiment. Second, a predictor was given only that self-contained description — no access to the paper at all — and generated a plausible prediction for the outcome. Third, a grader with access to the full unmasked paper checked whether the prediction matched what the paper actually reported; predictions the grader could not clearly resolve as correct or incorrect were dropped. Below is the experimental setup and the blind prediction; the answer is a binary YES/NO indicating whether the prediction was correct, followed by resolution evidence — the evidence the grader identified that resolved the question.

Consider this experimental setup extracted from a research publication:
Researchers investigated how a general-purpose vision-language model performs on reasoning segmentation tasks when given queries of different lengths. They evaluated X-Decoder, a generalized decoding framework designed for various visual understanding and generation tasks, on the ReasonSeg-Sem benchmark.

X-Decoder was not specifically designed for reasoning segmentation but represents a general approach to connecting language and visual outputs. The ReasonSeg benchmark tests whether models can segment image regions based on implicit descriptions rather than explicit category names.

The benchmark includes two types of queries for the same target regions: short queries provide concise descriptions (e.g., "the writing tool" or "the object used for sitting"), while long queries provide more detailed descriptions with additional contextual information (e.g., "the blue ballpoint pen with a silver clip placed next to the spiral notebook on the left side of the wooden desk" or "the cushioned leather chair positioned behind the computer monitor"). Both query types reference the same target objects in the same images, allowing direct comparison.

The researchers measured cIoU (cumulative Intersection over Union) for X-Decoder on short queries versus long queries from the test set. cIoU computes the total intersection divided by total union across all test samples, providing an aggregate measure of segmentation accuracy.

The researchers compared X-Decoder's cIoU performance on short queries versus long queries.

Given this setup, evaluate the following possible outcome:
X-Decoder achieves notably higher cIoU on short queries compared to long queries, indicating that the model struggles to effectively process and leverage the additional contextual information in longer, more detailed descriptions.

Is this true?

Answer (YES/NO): NO